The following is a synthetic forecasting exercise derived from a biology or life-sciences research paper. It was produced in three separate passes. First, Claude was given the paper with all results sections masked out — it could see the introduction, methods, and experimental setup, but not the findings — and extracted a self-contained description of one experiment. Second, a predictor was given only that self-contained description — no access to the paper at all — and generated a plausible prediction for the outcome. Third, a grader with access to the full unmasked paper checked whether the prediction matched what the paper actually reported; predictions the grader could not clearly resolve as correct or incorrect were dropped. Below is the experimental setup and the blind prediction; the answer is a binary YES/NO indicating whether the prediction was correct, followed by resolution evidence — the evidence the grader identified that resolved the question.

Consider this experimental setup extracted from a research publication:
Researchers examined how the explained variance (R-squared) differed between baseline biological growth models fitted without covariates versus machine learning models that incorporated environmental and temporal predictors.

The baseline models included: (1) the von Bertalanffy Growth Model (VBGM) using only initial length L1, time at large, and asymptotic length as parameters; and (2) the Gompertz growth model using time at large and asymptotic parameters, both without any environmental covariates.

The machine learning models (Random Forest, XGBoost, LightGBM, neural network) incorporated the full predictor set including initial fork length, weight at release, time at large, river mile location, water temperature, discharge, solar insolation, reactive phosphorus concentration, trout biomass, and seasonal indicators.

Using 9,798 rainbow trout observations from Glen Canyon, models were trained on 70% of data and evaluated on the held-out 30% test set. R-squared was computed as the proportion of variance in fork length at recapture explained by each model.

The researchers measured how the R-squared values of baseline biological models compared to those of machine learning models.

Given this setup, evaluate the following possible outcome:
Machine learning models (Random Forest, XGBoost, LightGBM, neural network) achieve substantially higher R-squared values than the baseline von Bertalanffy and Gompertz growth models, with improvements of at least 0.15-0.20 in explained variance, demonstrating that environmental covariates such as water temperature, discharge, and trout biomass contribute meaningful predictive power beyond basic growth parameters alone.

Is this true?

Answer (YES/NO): YES